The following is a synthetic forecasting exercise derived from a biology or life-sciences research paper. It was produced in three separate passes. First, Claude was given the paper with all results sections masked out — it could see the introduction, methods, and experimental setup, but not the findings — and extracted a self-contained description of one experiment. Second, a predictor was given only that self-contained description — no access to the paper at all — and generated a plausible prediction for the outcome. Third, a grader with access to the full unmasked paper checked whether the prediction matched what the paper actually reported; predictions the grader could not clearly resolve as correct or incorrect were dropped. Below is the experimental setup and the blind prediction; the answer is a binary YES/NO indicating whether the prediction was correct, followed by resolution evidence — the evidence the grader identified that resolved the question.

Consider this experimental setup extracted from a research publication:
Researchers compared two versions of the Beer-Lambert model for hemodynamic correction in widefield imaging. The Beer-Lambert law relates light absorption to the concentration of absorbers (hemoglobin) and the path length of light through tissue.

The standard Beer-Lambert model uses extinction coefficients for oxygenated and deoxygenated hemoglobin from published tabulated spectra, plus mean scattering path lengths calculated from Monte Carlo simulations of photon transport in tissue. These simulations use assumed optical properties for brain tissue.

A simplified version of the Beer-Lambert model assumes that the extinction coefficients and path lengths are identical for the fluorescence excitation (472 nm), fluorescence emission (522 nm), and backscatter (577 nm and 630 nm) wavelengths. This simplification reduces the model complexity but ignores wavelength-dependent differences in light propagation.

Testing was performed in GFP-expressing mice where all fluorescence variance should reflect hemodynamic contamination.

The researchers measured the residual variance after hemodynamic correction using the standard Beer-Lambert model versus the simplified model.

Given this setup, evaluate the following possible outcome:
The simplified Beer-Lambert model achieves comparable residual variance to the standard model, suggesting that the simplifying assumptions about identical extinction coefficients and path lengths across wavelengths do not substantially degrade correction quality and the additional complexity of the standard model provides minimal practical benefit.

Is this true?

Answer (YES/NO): NO